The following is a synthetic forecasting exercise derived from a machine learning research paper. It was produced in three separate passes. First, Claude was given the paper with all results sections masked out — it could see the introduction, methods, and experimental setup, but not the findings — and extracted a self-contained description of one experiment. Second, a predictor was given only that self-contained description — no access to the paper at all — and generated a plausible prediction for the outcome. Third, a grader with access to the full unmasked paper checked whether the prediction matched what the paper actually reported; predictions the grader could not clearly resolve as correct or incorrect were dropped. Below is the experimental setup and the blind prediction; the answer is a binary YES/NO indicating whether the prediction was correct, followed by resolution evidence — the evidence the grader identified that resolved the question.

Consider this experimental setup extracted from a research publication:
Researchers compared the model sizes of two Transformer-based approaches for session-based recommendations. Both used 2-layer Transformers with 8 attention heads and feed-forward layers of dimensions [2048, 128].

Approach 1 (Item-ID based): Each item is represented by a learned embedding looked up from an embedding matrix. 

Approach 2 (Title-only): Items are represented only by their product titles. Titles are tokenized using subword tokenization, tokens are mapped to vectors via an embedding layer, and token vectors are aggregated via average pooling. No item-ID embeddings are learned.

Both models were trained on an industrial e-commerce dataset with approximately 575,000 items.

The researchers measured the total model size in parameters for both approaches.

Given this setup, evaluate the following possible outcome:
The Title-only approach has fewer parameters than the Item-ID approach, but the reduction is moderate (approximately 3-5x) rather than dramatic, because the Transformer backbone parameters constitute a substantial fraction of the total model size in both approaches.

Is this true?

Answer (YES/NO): NO